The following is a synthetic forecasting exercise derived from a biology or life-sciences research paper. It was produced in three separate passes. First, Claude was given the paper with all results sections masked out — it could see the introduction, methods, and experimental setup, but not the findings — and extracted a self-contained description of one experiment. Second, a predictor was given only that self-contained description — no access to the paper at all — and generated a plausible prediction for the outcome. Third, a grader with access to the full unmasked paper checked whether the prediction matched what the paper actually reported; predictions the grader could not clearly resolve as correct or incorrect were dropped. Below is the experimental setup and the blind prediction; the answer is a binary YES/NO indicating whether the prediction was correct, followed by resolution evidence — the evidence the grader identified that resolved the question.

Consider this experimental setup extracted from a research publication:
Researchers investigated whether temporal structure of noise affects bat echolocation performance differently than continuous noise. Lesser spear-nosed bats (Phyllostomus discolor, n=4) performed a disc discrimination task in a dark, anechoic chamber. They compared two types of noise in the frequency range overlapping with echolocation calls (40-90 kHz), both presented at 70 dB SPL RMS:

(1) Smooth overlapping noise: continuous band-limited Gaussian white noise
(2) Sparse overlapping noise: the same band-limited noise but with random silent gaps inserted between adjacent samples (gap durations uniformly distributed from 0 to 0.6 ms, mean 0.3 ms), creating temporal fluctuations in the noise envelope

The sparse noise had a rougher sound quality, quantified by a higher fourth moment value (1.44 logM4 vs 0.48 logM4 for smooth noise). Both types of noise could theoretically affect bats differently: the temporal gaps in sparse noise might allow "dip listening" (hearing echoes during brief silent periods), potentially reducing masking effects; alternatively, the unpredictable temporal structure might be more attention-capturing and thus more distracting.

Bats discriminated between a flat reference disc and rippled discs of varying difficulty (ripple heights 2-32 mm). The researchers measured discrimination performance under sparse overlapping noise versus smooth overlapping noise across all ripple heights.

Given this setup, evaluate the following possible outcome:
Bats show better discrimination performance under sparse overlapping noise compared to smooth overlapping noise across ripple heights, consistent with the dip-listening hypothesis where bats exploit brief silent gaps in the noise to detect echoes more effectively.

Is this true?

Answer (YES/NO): NO